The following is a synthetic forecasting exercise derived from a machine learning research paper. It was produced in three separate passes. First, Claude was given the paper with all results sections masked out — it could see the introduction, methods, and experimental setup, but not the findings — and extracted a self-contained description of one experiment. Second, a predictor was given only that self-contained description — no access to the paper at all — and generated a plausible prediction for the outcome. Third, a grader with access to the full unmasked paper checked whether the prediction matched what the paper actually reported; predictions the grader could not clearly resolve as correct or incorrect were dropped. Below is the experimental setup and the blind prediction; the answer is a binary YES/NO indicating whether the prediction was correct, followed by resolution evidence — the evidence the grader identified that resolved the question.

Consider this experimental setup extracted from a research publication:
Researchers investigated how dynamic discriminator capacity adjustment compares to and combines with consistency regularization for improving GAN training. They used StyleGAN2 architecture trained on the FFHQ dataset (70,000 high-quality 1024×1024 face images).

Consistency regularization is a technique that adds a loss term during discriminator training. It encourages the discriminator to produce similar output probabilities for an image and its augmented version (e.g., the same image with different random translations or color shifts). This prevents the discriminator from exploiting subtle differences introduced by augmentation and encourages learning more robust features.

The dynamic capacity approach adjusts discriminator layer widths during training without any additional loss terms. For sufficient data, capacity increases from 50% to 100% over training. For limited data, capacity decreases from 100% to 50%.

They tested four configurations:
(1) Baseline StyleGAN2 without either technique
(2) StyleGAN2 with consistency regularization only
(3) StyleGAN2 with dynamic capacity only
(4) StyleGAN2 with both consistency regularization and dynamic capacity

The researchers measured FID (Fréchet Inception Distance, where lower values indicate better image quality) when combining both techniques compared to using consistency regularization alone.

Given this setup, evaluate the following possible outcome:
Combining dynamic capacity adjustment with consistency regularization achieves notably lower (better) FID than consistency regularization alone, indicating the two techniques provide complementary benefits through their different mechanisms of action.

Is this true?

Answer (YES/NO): YES